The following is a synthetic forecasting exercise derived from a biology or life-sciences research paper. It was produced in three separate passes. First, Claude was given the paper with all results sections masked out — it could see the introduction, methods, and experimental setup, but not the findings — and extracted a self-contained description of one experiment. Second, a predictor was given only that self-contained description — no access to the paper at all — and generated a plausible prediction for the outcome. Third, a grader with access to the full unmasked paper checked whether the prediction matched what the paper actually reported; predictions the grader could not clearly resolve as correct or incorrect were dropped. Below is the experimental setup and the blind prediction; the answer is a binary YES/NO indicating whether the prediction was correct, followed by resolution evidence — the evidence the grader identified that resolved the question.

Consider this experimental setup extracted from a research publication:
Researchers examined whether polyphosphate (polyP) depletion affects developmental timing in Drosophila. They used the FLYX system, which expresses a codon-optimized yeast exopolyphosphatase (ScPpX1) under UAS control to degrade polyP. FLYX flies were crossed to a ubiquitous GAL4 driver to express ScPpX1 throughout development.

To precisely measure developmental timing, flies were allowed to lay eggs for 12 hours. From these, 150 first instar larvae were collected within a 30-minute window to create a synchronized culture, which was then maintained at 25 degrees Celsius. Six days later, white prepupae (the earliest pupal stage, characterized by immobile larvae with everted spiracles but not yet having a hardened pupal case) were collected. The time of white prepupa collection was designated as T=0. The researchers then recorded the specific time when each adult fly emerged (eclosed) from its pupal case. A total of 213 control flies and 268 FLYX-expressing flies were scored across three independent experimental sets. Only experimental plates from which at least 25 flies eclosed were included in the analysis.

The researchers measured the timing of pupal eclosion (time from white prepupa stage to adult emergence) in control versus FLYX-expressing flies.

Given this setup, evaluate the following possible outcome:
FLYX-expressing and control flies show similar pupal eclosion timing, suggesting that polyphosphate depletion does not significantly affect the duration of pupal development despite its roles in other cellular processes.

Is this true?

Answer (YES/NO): NO